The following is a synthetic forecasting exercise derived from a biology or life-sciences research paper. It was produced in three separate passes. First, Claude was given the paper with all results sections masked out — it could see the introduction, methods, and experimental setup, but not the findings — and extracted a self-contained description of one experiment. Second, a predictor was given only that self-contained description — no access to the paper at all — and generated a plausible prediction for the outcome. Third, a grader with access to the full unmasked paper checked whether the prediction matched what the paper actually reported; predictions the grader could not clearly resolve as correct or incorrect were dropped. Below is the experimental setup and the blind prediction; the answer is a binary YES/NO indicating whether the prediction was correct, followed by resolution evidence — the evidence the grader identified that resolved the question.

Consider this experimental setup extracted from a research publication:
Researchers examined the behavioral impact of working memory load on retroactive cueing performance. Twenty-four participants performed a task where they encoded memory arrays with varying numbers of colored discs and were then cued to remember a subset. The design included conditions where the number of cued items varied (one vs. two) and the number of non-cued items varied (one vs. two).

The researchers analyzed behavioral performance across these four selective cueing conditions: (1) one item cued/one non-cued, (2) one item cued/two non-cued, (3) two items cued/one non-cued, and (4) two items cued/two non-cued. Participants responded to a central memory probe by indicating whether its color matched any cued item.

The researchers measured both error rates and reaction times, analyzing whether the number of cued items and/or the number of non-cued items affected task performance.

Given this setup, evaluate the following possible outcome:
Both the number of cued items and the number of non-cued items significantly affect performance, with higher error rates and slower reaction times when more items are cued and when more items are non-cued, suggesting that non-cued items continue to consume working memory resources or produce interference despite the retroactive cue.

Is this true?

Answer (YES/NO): NO